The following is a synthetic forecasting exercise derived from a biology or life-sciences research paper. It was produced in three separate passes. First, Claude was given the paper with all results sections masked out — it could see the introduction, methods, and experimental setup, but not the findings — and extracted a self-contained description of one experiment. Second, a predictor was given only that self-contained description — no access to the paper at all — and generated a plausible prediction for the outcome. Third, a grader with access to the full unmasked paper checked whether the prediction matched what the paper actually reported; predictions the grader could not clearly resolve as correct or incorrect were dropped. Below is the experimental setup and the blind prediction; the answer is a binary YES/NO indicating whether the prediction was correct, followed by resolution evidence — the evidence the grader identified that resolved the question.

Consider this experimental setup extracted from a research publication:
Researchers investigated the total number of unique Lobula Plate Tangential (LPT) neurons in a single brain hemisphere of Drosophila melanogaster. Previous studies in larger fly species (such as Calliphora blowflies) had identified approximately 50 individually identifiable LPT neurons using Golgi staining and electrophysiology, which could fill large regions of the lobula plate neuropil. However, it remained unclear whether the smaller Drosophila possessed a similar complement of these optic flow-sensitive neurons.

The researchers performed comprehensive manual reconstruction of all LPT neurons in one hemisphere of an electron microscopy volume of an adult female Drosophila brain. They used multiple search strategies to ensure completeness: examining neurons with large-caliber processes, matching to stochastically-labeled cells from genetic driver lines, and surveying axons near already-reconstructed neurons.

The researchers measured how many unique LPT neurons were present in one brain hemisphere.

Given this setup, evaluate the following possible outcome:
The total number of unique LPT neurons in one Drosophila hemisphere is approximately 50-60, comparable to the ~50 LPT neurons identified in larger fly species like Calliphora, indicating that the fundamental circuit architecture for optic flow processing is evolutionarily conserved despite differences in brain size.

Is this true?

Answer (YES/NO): YES